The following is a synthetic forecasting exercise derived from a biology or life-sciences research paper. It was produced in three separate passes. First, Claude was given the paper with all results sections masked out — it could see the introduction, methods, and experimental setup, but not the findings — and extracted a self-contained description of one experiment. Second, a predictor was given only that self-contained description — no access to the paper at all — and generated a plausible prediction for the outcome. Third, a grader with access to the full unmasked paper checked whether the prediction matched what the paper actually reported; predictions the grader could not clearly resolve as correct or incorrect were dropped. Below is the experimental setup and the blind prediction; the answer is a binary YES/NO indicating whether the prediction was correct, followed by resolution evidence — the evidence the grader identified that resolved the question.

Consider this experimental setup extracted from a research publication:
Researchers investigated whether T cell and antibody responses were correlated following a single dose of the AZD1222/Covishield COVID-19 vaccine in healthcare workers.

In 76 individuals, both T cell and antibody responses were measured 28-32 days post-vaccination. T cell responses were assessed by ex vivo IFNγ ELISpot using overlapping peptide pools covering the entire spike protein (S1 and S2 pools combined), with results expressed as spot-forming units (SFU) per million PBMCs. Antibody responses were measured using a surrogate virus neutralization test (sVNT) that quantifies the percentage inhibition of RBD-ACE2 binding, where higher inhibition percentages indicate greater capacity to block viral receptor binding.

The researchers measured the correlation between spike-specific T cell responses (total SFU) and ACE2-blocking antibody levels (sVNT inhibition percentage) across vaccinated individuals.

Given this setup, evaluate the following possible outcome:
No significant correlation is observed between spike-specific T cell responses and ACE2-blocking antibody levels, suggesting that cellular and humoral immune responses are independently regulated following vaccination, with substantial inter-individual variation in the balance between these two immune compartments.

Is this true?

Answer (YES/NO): YES